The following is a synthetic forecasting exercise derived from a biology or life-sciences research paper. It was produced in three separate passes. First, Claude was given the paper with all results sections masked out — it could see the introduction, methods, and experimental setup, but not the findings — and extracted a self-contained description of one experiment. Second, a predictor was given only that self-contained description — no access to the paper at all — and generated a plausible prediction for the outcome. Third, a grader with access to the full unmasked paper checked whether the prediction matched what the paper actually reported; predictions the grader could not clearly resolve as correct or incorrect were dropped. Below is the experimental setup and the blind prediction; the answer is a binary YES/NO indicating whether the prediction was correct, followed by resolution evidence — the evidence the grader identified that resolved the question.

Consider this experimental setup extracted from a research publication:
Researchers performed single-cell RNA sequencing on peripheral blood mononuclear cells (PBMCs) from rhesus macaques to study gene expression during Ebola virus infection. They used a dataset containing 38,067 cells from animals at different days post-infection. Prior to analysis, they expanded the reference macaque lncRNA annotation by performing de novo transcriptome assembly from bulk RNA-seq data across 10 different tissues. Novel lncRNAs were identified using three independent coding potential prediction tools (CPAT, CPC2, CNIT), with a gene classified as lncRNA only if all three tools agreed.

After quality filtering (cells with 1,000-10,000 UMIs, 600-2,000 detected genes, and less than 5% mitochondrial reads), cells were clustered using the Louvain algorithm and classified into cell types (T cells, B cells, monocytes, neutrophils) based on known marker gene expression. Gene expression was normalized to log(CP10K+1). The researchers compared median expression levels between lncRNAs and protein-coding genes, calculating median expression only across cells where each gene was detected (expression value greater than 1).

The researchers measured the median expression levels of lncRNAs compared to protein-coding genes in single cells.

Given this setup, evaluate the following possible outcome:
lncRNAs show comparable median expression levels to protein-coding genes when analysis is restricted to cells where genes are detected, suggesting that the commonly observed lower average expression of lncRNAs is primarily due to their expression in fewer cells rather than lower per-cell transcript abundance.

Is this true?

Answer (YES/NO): YES